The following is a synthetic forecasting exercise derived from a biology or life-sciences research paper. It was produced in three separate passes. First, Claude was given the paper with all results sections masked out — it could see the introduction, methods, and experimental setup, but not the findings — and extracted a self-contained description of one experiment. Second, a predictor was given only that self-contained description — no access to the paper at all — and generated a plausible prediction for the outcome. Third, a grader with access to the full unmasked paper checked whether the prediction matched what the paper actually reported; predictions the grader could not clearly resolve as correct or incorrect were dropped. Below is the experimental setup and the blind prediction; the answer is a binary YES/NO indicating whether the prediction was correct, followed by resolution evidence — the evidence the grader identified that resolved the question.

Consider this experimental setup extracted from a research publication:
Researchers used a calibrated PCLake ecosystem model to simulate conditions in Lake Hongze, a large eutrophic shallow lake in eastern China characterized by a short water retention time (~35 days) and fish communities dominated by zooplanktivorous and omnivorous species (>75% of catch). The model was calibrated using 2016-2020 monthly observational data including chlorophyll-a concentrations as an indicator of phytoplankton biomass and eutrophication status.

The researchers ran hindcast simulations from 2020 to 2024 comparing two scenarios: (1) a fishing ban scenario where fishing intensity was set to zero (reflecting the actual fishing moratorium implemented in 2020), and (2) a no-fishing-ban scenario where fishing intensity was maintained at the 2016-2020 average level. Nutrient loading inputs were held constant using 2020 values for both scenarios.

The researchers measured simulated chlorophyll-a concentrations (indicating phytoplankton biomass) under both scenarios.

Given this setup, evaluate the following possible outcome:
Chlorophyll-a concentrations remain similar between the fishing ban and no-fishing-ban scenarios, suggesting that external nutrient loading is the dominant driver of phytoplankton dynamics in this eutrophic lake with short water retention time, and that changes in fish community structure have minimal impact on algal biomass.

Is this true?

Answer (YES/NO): NO